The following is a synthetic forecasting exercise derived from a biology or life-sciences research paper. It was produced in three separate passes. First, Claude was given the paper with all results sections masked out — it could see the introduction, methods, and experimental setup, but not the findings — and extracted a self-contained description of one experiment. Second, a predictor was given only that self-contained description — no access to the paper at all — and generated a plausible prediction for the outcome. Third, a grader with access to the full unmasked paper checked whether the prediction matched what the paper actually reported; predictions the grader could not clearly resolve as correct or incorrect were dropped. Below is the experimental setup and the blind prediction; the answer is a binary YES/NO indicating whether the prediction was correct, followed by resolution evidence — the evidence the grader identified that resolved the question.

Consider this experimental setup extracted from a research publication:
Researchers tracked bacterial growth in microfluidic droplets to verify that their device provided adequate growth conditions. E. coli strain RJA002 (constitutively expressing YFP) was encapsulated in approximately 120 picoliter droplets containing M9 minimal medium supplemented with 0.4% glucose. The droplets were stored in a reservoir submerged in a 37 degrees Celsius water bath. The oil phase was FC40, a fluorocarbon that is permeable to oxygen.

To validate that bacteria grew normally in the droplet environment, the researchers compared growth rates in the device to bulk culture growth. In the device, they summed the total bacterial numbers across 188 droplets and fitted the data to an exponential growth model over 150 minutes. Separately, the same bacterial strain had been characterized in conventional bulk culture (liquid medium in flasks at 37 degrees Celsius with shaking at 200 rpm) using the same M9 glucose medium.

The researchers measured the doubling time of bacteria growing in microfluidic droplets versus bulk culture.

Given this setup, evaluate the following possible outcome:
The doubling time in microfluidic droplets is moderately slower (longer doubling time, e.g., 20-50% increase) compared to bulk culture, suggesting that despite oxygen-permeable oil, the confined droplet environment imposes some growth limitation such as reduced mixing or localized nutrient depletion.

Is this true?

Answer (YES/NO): NO